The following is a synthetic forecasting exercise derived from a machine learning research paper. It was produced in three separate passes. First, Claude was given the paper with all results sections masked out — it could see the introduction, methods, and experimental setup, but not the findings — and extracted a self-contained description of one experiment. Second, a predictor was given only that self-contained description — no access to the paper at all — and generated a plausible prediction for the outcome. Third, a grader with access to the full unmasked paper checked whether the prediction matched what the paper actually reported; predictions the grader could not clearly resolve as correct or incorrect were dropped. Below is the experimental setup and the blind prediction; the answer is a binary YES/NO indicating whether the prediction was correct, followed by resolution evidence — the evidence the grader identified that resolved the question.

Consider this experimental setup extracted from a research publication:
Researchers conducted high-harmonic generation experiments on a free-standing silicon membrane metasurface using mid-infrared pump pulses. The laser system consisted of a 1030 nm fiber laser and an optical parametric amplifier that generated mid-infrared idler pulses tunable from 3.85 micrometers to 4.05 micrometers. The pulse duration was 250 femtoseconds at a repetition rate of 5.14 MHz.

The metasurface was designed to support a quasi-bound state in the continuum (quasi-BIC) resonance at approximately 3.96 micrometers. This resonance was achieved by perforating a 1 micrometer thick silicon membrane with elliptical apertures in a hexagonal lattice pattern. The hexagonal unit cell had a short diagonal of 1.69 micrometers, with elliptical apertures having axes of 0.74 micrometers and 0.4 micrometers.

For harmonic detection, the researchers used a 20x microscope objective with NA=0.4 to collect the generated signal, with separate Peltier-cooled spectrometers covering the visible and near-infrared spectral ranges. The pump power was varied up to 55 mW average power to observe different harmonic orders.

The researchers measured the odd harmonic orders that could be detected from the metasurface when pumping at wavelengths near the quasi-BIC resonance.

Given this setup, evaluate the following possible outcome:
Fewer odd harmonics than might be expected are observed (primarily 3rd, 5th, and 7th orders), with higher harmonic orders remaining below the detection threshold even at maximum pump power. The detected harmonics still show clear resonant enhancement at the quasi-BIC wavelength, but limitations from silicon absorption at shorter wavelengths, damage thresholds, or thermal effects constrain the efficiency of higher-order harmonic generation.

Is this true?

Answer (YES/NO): NO